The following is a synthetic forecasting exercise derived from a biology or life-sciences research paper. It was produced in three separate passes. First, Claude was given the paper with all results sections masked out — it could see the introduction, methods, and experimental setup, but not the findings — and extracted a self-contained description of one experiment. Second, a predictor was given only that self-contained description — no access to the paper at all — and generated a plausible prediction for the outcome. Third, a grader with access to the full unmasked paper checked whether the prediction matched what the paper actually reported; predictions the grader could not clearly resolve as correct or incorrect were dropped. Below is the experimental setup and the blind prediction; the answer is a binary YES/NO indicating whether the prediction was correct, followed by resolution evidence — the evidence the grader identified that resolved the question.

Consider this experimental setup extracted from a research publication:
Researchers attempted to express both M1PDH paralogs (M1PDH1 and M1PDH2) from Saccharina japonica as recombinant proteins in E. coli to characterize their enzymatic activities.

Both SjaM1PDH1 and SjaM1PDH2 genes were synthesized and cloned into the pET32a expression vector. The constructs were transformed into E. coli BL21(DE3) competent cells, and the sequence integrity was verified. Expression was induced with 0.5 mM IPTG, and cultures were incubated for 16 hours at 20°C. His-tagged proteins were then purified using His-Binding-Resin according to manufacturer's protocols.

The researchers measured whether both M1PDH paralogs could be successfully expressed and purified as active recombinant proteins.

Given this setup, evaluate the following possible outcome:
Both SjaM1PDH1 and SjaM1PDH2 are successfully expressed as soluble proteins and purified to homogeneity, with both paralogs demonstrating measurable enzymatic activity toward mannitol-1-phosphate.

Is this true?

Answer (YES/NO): NO